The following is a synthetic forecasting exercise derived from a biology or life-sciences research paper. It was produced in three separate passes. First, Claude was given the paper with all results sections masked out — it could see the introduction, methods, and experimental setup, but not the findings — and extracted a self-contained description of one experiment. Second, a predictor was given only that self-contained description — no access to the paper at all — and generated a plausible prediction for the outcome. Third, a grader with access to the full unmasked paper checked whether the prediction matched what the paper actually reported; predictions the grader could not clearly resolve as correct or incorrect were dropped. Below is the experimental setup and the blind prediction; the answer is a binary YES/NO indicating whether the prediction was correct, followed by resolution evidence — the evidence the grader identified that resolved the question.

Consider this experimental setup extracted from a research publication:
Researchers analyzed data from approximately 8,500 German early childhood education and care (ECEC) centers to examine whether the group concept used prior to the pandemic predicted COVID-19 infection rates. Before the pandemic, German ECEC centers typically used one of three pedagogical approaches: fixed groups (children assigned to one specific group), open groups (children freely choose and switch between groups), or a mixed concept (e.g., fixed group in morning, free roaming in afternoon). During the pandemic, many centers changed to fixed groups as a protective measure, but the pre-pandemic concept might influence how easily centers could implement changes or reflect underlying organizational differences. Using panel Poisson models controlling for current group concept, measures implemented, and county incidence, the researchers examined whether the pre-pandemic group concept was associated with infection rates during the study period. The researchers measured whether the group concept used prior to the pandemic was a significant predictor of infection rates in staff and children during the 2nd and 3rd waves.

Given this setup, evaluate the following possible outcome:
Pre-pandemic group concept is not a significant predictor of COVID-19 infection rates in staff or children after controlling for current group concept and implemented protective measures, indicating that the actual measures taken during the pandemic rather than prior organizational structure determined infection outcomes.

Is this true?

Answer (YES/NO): YES